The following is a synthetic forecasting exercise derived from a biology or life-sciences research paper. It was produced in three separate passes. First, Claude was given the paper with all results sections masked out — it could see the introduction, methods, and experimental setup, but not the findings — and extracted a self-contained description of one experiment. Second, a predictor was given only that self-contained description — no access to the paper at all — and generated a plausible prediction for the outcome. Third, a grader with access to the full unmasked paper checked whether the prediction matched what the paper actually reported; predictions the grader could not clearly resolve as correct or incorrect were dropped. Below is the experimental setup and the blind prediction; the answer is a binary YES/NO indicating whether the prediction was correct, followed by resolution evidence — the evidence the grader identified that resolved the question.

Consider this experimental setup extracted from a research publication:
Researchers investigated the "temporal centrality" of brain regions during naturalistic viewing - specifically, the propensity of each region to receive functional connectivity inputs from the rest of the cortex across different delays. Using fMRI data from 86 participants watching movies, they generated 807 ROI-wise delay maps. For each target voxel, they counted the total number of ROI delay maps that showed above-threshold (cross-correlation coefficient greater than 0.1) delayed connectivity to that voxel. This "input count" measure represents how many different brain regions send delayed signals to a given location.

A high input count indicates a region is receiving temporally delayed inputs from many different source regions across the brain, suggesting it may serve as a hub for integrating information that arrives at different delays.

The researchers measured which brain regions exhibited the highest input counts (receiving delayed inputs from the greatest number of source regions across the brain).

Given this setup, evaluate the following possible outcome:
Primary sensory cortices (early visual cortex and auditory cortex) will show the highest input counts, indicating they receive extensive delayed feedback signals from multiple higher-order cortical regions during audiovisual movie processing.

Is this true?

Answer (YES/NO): YES